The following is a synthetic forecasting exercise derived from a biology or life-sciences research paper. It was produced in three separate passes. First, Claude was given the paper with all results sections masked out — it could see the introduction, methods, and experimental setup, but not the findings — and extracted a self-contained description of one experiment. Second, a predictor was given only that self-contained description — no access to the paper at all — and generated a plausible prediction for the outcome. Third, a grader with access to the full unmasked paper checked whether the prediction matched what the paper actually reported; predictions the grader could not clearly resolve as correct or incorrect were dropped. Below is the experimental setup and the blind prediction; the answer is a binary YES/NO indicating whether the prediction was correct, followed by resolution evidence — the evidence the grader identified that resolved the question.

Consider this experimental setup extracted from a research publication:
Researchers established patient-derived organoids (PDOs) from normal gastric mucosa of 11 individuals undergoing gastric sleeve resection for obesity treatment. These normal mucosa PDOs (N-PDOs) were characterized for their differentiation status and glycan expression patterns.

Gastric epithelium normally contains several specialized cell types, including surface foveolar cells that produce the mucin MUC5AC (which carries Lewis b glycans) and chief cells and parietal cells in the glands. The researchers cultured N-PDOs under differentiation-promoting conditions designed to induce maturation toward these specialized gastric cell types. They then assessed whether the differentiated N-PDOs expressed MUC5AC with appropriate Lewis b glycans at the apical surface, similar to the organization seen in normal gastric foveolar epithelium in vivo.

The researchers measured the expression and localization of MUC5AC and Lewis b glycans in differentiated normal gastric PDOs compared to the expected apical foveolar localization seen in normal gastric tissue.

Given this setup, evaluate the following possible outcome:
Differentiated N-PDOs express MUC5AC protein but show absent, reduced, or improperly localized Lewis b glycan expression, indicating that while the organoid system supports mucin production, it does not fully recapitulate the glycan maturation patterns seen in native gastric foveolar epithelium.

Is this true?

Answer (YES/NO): NO